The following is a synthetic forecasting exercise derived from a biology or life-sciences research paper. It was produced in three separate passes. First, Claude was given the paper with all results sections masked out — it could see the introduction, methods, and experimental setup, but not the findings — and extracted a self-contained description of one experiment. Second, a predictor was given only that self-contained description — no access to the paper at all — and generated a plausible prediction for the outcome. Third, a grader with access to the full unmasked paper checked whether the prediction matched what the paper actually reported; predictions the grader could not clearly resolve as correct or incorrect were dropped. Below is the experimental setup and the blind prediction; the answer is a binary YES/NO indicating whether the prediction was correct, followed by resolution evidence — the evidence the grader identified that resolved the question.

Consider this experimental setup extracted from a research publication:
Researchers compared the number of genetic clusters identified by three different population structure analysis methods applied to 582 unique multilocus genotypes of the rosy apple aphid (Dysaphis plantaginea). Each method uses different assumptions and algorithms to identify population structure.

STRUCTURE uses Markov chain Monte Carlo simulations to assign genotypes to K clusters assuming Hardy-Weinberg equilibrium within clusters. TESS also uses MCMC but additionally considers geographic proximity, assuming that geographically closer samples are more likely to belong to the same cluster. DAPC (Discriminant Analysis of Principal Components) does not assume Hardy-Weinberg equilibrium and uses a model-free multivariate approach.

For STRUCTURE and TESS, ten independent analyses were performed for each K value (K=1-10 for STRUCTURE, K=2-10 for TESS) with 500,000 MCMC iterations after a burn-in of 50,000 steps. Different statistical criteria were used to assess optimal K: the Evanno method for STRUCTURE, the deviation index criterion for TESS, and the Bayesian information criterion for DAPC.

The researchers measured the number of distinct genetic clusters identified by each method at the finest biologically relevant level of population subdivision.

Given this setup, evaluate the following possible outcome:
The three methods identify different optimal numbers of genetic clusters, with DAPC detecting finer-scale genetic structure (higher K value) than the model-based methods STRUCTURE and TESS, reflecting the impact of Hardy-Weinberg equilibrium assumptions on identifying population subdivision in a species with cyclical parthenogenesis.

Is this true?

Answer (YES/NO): NO